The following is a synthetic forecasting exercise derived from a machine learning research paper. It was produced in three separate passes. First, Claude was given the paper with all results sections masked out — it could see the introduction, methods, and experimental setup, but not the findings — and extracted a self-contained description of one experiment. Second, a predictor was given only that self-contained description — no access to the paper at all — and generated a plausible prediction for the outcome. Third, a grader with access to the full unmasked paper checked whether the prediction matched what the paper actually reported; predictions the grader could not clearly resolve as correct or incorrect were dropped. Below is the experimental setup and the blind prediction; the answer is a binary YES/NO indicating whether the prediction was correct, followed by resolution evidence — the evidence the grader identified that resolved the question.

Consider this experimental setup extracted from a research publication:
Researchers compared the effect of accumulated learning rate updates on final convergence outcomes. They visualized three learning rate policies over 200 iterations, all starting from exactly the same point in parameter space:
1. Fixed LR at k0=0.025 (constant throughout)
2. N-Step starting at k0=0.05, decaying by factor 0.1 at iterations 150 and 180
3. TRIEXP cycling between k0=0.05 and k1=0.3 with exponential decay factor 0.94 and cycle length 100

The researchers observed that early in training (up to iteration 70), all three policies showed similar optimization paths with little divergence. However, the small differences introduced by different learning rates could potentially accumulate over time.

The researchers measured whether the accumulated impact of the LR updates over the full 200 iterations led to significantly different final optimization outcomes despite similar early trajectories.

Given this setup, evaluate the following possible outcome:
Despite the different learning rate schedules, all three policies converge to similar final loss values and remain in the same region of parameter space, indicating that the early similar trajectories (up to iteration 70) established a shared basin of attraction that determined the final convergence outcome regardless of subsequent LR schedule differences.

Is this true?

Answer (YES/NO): NO